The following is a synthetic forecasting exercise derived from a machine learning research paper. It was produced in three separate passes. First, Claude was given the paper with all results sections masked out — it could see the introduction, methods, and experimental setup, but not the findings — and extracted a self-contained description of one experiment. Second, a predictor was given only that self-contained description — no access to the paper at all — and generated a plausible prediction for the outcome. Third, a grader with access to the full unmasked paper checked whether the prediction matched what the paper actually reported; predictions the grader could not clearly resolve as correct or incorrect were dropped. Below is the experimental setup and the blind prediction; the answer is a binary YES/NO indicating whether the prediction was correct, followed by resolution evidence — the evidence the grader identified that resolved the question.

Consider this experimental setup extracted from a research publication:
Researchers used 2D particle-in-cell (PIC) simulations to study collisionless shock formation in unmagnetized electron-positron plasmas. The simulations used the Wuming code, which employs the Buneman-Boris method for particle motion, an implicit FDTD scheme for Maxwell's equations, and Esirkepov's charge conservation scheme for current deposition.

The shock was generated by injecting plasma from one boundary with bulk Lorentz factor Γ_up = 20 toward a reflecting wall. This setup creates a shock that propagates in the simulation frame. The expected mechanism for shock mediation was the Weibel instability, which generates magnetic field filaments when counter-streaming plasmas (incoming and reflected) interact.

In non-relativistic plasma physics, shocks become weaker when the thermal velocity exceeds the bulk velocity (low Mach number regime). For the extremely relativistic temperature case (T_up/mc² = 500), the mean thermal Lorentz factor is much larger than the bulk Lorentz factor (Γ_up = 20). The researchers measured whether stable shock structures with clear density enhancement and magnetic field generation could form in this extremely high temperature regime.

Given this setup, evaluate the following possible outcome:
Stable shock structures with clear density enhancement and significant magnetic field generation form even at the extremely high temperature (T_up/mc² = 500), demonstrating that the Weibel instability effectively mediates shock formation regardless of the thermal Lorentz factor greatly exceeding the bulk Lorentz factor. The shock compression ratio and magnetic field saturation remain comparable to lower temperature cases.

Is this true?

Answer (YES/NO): YES